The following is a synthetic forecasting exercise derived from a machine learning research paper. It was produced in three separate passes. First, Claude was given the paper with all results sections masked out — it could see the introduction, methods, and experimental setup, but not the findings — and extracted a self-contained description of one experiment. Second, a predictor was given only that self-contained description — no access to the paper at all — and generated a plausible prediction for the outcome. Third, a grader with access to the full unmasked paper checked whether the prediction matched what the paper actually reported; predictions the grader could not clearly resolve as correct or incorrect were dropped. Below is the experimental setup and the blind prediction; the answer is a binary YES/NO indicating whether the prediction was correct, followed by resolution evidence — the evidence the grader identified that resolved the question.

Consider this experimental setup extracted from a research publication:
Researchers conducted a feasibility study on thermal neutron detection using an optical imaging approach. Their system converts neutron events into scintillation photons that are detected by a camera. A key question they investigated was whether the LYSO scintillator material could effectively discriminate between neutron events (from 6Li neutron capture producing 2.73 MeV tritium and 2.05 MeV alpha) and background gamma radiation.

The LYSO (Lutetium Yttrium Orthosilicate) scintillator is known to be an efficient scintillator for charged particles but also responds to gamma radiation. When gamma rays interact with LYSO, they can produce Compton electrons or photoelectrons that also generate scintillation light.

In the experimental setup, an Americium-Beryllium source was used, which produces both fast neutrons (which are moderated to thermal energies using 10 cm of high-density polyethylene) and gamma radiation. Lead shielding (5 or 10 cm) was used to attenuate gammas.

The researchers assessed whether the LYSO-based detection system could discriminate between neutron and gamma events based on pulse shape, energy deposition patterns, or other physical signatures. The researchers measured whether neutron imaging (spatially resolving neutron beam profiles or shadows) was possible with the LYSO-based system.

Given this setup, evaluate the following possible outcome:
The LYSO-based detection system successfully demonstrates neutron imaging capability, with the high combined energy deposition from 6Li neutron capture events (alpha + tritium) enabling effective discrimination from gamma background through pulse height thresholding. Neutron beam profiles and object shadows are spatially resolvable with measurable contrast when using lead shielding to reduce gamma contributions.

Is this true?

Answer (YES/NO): NO